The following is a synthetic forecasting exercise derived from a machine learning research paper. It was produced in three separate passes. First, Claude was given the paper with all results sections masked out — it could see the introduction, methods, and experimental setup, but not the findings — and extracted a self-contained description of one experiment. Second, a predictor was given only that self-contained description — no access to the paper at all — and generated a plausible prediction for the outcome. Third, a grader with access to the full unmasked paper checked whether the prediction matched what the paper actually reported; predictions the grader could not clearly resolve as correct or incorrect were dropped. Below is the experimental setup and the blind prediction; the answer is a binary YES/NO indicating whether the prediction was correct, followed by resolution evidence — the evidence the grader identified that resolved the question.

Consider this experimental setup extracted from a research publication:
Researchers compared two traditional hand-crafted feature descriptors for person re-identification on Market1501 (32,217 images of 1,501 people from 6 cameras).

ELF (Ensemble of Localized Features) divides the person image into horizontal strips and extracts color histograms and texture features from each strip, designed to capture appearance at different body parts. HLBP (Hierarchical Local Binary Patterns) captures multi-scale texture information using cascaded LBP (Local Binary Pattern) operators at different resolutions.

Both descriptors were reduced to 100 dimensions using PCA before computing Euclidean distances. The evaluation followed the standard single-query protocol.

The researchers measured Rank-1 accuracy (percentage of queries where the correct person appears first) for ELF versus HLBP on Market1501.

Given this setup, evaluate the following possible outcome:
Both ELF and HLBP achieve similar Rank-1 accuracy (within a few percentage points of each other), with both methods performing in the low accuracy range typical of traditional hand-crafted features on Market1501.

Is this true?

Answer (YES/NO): NO